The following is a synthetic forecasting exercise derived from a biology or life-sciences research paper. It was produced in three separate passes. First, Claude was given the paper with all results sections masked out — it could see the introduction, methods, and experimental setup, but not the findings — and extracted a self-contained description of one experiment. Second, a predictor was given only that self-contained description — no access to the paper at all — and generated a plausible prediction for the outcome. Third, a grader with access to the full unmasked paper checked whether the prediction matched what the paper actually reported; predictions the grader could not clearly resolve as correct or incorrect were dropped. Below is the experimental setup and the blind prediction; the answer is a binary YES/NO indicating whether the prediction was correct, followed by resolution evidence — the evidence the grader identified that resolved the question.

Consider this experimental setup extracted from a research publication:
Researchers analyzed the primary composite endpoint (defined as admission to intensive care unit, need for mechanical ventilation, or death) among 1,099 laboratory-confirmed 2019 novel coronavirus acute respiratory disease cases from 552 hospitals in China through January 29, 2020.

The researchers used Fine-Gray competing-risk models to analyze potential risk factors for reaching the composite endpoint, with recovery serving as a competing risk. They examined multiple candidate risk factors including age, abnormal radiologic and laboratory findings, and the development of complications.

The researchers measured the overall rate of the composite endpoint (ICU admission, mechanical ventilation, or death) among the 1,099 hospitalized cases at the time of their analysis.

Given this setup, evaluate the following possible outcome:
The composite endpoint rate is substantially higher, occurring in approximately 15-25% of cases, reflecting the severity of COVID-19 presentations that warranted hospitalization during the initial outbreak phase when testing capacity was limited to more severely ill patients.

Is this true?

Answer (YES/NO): NO